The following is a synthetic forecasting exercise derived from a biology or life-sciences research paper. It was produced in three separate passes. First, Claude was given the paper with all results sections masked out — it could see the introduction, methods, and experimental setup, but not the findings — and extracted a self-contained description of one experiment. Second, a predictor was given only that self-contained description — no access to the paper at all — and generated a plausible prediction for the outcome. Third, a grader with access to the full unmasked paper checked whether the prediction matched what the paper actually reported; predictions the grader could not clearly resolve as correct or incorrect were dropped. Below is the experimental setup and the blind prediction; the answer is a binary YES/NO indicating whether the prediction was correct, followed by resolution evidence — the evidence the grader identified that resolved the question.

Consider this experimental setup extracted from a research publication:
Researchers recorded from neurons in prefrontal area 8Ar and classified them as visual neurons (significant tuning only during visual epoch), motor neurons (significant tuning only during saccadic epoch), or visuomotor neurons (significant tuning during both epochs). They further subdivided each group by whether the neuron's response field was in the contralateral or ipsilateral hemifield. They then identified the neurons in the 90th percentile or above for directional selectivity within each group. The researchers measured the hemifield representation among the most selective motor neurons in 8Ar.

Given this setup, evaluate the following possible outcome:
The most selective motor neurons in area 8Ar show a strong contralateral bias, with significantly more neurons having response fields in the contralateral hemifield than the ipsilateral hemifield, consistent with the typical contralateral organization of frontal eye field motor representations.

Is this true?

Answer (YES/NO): NO